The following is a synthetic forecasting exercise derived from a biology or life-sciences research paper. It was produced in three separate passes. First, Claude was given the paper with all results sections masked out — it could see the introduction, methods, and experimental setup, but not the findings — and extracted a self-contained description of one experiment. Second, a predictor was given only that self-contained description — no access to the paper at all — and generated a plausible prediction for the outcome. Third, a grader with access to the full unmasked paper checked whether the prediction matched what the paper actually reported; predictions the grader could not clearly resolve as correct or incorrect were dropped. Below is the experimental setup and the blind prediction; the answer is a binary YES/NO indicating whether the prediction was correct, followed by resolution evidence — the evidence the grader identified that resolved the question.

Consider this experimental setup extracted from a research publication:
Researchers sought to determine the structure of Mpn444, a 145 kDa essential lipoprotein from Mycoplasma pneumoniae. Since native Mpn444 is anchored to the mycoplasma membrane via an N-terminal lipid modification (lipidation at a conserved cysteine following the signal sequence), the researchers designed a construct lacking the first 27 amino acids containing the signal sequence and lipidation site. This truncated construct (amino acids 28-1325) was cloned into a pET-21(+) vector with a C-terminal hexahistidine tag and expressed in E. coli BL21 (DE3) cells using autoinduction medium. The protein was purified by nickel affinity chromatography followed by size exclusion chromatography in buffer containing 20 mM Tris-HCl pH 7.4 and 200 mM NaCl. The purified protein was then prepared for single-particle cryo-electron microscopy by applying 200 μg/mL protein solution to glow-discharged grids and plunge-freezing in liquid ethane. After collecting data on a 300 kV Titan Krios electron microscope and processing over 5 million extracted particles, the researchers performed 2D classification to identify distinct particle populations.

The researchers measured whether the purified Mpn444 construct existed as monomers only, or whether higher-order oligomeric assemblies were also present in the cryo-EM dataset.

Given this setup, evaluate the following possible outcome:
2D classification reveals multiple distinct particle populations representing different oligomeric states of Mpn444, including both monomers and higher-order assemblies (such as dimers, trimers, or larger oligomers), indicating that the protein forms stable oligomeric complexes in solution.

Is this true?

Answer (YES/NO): YES